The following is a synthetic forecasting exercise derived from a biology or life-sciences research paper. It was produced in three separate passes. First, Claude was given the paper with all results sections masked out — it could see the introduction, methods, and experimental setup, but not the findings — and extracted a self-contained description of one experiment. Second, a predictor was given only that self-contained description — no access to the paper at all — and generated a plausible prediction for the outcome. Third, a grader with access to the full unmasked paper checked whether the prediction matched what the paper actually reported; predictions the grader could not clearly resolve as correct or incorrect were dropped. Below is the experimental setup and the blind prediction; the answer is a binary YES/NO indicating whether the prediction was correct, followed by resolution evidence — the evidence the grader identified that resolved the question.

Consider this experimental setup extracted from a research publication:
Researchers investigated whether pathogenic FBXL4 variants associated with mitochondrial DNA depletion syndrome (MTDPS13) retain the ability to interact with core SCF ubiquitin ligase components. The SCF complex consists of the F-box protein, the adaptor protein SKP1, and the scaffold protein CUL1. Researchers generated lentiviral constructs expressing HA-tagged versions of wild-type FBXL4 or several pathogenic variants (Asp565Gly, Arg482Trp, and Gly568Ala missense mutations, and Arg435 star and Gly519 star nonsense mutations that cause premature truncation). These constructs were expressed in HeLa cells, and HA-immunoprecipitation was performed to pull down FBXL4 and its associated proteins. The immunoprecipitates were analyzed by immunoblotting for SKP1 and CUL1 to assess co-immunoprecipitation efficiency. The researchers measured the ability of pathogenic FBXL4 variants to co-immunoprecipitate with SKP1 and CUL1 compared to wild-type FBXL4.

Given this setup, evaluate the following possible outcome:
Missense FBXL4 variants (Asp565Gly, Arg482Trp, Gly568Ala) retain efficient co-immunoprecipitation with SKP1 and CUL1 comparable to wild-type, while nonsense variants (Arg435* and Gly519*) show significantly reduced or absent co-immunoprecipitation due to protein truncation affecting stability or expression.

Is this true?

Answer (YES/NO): NO